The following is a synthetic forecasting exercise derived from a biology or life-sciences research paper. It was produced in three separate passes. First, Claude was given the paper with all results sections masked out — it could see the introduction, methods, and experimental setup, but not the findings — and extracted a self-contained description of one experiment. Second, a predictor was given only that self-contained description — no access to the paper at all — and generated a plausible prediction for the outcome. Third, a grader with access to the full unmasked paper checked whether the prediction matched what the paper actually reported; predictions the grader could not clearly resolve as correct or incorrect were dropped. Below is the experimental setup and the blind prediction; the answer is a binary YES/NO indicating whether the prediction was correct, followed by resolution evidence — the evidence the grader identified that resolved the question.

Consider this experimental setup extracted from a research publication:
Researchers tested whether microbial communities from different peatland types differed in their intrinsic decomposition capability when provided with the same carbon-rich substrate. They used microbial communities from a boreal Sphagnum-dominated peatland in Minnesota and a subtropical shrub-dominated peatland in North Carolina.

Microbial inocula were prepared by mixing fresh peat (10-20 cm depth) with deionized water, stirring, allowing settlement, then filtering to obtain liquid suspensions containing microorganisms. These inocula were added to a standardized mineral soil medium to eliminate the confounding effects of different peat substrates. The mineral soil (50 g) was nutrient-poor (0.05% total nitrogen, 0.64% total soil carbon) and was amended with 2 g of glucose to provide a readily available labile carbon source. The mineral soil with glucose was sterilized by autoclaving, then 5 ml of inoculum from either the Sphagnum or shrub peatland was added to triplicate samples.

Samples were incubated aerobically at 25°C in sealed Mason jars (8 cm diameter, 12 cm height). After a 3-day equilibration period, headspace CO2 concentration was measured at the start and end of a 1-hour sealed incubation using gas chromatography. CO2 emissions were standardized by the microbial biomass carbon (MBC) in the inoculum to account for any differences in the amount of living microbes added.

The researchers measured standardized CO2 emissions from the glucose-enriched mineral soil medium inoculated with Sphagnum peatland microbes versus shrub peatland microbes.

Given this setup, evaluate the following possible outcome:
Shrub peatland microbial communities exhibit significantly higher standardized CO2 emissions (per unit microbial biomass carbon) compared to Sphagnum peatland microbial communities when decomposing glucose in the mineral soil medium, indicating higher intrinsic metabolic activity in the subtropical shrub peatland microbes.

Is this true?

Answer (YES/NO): NO